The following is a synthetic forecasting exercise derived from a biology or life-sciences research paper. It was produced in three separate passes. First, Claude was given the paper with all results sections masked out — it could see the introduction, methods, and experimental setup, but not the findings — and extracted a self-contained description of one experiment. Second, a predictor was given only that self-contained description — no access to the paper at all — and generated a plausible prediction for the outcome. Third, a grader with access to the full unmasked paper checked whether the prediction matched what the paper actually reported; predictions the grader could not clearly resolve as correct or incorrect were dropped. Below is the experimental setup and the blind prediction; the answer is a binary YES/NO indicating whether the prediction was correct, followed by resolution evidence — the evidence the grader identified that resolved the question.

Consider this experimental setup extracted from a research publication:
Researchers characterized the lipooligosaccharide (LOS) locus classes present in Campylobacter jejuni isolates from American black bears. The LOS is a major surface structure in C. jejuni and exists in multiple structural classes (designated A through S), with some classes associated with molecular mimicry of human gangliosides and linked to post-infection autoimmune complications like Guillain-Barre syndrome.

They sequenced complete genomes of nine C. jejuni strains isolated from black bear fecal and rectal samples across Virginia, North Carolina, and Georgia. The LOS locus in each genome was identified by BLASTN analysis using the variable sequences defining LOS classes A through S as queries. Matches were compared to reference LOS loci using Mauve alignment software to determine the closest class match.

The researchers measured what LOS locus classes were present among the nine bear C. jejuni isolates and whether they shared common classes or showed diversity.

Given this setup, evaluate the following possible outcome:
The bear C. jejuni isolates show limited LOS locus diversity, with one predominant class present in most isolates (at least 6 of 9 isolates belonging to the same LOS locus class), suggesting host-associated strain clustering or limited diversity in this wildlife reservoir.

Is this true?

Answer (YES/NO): NO